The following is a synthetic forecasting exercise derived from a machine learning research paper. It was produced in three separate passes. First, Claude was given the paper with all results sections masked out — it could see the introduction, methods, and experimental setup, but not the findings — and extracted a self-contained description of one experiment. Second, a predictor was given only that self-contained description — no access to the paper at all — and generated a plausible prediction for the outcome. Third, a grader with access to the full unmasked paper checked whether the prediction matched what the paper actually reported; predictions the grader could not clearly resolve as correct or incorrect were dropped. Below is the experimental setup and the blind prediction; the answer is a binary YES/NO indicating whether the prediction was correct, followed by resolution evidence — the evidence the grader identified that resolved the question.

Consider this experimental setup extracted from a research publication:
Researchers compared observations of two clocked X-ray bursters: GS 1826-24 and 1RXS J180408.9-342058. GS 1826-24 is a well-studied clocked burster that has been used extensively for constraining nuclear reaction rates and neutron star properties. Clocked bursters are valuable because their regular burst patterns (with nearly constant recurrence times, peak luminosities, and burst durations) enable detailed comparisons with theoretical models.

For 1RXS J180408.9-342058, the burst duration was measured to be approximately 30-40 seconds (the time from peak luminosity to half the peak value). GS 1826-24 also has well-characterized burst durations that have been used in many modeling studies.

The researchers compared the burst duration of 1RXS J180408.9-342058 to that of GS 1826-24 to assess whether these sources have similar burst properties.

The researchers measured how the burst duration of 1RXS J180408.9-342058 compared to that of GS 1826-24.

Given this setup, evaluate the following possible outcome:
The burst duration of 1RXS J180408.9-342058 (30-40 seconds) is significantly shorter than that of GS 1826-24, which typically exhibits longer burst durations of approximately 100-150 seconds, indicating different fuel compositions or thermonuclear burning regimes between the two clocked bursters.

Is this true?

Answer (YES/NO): NO